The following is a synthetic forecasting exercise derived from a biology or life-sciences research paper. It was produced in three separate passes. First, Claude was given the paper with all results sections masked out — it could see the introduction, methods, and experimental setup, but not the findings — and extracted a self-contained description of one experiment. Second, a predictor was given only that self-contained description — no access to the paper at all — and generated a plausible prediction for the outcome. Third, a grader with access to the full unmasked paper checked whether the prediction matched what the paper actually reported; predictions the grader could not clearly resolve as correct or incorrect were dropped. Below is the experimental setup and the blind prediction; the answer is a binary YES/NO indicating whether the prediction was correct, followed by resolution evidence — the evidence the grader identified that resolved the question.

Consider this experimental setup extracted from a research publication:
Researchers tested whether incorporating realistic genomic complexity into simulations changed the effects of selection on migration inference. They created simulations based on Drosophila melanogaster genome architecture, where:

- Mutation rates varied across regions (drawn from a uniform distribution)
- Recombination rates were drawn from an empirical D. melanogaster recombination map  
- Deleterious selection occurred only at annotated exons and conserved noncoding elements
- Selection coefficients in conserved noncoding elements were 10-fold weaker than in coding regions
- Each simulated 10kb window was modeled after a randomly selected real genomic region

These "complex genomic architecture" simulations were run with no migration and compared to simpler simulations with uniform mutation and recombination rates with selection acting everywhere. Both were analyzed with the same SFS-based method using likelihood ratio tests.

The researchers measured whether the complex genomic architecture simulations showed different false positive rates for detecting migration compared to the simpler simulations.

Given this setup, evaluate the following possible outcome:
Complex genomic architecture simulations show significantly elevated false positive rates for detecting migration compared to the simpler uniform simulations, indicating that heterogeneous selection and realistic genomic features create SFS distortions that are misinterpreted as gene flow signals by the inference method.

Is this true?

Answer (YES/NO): YES